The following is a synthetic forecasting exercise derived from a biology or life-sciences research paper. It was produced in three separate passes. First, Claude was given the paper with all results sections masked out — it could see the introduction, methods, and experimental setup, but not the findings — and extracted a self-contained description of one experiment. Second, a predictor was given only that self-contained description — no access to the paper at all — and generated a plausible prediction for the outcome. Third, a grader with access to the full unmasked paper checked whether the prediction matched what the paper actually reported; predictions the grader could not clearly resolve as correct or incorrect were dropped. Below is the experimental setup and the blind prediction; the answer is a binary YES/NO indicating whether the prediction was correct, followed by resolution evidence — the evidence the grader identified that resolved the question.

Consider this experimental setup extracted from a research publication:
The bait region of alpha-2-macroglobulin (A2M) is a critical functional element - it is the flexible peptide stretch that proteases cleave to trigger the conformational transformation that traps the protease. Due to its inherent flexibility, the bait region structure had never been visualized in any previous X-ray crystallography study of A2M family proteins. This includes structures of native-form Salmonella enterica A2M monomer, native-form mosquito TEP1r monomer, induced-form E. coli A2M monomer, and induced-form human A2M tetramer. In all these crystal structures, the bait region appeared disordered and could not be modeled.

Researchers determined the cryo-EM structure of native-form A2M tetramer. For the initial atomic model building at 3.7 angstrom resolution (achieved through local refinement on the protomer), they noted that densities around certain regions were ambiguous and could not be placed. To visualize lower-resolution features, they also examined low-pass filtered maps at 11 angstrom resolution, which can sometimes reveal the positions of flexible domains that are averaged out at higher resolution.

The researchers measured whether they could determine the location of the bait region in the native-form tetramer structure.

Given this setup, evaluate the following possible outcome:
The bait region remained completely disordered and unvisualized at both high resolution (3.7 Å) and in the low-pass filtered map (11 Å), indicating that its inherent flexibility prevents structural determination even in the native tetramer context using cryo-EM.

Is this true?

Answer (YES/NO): NO